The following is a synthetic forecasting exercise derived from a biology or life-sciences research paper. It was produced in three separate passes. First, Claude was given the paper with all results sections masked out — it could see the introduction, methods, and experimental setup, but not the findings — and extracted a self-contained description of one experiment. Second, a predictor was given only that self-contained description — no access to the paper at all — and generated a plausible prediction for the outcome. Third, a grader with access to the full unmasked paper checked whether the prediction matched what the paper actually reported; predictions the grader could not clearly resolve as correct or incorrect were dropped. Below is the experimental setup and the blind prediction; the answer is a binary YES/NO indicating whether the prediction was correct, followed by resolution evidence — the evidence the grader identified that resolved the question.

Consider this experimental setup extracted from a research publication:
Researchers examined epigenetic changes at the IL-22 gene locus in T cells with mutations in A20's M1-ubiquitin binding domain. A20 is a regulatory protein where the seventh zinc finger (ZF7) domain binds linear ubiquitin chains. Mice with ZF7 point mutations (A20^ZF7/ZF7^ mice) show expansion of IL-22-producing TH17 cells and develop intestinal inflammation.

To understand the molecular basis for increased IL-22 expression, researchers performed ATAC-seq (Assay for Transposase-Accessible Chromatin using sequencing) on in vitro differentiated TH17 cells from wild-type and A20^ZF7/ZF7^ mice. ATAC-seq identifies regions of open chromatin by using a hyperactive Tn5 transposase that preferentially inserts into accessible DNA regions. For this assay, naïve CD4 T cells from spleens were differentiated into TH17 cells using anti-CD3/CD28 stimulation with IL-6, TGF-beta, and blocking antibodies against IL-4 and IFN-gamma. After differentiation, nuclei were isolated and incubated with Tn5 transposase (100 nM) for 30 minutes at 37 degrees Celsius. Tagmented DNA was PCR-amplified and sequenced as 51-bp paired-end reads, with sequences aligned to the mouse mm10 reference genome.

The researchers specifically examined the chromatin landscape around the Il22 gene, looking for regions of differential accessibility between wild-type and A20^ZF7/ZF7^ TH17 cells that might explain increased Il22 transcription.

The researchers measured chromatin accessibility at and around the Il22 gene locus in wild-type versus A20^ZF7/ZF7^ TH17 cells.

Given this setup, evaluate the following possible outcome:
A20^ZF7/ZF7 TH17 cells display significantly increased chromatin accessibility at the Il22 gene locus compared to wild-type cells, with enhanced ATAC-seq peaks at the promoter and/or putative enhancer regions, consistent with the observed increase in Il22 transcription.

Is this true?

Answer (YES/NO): YES